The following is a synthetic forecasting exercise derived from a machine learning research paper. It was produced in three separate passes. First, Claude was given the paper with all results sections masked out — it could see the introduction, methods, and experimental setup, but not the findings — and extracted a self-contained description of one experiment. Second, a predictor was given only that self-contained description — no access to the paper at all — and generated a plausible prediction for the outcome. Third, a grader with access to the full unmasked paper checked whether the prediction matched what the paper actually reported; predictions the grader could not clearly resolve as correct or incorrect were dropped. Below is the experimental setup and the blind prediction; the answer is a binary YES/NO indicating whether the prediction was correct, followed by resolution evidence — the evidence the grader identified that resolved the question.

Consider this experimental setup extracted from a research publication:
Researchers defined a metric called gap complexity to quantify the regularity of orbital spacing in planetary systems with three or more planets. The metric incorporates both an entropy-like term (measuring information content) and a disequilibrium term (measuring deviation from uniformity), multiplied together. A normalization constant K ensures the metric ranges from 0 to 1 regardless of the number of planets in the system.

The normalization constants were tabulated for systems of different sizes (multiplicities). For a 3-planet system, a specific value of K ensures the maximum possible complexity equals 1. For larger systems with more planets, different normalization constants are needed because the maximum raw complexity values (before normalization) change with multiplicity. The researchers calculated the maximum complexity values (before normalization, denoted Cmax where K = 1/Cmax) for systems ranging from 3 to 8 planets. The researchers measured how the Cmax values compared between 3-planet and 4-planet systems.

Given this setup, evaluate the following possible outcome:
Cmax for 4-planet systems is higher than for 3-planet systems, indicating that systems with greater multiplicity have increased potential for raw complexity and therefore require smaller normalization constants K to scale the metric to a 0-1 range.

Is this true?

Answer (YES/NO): YES